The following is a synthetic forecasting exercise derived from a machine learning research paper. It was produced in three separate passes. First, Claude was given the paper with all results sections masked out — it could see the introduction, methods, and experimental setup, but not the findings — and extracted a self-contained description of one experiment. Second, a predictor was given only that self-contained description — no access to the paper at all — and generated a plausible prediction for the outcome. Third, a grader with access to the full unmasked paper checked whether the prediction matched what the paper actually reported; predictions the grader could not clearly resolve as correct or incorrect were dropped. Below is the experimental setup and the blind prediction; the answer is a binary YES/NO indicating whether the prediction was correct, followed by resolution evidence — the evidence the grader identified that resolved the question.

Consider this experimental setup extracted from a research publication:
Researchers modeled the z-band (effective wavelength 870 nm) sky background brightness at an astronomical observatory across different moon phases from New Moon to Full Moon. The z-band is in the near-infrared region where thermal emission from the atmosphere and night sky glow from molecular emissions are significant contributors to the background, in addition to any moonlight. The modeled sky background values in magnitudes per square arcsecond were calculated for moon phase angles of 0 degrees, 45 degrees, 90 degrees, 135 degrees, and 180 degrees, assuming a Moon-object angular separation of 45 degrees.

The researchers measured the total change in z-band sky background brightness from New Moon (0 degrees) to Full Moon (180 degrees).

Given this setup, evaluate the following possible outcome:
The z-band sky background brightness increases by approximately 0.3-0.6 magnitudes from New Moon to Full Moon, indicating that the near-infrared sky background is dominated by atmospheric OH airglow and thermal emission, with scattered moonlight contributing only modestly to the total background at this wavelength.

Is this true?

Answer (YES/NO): NO